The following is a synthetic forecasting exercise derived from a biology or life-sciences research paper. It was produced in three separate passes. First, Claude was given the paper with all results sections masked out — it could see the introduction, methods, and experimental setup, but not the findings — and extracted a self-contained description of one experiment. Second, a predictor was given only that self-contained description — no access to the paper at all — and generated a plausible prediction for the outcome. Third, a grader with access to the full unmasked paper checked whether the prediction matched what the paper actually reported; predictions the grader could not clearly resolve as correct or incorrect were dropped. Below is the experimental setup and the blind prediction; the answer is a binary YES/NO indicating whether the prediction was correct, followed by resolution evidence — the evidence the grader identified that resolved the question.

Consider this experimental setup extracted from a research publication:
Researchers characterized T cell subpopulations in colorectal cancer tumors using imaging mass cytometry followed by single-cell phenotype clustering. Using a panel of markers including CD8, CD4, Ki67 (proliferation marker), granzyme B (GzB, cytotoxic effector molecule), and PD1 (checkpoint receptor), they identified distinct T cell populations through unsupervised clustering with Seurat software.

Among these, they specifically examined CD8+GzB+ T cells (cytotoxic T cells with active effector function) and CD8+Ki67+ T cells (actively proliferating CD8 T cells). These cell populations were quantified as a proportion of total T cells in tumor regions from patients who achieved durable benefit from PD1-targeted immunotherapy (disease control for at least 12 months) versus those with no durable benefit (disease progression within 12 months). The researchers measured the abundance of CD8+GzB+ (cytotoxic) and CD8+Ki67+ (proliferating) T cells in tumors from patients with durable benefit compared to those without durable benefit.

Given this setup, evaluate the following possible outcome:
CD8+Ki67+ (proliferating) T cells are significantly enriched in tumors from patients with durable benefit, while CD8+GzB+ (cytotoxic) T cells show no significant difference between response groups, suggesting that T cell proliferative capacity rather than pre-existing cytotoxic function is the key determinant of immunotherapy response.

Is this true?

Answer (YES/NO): NO